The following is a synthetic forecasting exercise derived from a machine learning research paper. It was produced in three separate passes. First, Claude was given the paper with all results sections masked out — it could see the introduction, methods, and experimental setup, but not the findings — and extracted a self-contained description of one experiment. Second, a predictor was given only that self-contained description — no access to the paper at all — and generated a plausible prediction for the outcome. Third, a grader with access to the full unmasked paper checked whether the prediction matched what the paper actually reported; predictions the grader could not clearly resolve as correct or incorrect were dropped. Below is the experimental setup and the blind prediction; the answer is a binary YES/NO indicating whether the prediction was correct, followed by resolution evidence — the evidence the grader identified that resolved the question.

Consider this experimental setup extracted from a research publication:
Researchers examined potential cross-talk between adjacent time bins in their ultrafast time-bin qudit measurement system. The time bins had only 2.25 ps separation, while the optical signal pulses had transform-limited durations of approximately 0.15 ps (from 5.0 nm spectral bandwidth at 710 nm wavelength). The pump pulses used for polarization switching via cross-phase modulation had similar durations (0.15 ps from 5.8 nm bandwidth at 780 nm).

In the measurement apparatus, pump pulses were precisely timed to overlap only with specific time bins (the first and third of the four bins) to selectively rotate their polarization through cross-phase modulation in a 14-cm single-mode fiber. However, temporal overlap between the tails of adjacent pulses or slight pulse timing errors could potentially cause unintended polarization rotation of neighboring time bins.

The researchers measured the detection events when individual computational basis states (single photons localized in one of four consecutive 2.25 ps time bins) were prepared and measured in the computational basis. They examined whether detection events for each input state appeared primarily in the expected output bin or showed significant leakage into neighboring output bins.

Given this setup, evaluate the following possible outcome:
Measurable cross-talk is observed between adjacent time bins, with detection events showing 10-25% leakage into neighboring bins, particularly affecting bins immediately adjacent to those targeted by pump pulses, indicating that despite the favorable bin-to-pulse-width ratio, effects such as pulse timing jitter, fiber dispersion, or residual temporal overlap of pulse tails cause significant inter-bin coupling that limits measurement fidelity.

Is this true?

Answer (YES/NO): NO